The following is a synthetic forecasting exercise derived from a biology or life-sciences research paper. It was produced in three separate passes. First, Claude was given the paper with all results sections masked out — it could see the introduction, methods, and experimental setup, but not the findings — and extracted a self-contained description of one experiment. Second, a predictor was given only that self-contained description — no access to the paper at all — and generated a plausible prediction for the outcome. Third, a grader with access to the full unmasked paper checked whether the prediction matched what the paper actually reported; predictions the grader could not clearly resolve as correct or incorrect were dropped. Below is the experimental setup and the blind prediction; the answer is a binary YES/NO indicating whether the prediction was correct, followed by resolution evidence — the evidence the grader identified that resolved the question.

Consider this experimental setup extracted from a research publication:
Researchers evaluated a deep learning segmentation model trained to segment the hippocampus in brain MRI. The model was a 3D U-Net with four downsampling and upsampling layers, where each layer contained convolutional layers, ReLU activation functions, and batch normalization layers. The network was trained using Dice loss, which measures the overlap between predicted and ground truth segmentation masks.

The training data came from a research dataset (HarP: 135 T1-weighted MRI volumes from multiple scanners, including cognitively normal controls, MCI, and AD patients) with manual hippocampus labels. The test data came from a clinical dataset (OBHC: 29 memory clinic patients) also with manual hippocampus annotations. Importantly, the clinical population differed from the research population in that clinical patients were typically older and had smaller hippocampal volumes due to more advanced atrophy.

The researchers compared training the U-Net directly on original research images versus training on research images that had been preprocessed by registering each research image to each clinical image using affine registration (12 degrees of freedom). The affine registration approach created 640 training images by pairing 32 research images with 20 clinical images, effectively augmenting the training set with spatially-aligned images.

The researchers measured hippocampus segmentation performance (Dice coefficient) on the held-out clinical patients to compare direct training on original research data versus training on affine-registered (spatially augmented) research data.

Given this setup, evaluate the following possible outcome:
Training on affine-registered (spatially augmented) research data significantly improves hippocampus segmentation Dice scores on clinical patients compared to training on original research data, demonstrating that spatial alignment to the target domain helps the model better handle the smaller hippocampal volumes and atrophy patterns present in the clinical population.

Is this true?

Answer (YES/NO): NO